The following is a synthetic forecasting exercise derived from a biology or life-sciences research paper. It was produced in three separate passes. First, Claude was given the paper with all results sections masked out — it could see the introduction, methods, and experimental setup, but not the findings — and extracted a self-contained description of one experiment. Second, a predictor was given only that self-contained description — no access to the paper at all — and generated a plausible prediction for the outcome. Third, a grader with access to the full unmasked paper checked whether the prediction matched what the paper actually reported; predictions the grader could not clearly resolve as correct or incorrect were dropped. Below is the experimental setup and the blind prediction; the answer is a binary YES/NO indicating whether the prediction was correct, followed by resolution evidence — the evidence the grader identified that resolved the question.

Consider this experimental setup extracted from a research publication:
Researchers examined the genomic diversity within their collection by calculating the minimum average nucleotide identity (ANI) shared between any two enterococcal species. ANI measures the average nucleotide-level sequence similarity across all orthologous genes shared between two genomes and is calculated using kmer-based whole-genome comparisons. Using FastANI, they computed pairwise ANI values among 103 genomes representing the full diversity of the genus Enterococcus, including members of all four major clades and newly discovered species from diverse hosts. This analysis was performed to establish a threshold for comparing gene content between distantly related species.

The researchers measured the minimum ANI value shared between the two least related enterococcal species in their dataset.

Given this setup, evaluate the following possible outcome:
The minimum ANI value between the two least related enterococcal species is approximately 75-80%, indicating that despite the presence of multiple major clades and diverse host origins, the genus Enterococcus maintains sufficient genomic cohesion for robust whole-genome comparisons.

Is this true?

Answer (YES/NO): NO